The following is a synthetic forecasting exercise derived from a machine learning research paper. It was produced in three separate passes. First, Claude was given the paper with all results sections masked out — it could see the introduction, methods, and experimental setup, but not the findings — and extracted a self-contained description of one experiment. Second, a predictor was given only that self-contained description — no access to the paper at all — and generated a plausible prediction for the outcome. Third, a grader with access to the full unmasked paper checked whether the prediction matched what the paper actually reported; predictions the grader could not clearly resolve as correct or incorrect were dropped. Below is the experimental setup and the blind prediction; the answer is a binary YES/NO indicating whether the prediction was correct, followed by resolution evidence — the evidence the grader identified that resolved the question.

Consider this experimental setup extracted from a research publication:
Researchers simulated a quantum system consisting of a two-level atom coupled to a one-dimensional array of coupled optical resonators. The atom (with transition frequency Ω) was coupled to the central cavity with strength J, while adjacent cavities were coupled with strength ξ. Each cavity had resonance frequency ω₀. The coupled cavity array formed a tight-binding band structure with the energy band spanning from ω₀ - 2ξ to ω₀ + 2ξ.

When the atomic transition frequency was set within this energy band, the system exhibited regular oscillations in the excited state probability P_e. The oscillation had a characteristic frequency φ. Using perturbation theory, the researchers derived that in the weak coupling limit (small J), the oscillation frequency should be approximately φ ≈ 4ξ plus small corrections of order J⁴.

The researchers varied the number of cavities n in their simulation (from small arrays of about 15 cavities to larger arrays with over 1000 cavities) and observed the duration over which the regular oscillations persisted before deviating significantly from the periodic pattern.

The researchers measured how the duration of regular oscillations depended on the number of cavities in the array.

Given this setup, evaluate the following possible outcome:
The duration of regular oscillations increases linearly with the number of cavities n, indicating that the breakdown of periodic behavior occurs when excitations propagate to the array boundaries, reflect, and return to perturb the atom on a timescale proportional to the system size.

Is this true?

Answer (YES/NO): YES